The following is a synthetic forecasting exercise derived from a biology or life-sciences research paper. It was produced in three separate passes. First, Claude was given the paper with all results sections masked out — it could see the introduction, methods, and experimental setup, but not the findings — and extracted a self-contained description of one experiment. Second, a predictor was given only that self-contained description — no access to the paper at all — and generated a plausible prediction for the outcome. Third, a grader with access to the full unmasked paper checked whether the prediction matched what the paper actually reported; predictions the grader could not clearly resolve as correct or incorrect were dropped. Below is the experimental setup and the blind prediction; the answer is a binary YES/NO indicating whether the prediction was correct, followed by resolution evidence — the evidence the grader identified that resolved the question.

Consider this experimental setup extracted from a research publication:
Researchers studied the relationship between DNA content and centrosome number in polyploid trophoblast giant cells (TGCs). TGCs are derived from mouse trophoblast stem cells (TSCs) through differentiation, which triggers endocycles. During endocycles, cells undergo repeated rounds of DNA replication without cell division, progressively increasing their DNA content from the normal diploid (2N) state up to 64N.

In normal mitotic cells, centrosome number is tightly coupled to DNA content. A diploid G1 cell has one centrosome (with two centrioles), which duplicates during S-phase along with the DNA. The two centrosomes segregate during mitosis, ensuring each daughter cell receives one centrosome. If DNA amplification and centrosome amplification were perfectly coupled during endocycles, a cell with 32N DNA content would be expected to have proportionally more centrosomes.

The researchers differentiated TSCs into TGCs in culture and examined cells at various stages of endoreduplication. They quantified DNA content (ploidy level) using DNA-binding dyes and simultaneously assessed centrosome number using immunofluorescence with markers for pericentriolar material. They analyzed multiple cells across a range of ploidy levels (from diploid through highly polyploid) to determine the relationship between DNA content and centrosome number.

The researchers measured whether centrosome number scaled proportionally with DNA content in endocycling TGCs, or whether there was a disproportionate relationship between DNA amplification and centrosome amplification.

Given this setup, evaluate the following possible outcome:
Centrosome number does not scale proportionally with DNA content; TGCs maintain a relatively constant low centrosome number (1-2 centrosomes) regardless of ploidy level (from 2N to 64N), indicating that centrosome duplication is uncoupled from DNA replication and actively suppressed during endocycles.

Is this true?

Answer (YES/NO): NO